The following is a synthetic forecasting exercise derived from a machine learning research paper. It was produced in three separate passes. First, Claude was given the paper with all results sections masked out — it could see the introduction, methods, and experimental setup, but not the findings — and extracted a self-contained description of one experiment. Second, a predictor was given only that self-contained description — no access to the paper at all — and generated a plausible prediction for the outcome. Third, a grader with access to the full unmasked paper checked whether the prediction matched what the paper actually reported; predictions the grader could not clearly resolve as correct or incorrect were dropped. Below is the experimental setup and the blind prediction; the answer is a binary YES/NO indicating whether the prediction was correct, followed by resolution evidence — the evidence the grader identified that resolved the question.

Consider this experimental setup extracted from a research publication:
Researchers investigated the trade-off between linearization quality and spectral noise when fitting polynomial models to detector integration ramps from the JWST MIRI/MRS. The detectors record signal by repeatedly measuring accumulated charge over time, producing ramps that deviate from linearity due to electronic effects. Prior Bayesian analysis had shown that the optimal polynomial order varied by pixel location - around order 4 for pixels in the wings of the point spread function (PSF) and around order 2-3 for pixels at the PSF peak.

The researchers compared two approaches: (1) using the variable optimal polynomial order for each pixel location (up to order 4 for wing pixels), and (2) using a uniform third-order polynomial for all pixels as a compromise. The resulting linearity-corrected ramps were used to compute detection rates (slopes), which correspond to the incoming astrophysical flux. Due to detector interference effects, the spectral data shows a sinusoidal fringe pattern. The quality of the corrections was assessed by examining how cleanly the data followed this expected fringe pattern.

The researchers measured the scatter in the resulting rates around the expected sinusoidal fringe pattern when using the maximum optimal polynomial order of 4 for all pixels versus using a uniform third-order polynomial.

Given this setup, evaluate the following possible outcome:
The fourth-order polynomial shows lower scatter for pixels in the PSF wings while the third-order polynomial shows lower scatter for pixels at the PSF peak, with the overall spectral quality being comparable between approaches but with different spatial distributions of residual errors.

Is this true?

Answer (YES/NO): NO